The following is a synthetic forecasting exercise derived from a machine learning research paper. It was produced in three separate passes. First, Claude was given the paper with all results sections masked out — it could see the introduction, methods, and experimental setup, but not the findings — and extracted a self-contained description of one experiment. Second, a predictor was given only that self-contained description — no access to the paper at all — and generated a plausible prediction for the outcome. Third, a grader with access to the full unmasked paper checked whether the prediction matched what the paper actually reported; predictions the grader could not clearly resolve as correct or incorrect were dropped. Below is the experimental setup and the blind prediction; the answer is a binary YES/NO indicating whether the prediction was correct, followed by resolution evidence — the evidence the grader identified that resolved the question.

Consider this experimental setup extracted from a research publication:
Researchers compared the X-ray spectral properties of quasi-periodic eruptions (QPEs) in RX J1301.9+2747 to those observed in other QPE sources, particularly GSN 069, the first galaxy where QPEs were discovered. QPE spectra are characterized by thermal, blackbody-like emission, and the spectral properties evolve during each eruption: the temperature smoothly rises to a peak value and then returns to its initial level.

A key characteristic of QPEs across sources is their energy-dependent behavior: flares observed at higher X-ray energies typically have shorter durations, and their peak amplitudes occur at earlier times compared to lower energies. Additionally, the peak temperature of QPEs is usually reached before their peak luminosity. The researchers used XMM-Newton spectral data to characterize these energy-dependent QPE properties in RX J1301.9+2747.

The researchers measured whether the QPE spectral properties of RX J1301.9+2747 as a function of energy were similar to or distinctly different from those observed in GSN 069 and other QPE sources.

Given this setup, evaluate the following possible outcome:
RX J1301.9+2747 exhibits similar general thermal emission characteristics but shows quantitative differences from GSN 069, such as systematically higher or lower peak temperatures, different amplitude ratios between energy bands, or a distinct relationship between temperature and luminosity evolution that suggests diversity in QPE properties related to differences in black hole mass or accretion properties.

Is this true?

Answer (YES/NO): NO